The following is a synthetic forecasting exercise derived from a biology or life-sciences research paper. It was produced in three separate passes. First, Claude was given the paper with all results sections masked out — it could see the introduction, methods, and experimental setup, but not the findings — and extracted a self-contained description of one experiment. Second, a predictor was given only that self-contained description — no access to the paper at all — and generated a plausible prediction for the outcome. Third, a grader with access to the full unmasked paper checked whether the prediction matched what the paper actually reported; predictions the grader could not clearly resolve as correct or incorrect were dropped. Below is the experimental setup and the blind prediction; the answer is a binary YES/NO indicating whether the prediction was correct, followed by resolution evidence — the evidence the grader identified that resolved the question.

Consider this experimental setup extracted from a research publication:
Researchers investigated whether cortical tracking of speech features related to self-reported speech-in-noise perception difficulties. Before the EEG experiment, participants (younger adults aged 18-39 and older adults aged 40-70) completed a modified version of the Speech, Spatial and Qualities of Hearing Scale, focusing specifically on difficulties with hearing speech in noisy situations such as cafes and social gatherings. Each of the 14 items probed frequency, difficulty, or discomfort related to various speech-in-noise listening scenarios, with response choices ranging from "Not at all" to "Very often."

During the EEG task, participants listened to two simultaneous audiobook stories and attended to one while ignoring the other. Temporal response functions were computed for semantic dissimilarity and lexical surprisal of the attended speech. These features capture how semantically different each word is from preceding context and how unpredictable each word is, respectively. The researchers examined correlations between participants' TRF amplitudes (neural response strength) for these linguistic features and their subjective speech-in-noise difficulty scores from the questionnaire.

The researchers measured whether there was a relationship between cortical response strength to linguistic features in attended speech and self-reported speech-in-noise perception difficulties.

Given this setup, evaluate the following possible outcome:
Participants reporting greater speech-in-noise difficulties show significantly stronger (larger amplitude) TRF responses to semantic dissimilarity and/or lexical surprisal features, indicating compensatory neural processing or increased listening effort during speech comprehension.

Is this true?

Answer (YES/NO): NO